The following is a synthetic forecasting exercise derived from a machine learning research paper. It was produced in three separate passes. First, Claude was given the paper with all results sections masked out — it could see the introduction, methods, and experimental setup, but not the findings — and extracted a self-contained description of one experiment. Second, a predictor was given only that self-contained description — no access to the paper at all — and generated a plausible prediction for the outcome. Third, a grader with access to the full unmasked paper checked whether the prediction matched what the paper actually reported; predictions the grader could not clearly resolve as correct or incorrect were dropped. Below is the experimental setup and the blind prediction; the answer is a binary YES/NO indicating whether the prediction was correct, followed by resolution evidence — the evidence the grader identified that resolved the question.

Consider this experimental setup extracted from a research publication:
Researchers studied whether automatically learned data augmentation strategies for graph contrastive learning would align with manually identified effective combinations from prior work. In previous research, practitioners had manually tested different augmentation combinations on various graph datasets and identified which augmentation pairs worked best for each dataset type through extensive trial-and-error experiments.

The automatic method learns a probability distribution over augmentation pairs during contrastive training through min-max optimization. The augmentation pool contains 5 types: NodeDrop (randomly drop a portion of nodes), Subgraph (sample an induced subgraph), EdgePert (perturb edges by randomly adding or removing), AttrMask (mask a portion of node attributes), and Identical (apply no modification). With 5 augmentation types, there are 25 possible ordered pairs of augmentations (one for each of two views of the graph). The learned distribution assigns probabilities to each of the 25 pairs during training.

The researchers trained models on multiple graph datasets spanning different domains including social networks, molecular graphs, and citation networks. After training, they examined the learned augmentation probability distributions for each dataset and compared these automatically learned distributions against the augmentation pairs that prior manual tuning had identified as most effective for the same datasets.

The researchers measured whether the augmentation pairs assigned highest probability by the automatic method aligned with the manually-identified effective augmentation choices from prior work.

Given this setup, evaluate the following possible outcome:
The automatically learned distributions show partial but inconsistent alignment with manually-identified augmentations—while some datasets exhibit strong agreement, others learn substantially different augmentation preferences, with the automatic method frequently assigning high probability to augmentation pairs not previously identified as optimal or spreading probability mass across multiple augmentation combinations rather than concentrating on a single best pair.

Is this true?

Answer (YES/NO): NO